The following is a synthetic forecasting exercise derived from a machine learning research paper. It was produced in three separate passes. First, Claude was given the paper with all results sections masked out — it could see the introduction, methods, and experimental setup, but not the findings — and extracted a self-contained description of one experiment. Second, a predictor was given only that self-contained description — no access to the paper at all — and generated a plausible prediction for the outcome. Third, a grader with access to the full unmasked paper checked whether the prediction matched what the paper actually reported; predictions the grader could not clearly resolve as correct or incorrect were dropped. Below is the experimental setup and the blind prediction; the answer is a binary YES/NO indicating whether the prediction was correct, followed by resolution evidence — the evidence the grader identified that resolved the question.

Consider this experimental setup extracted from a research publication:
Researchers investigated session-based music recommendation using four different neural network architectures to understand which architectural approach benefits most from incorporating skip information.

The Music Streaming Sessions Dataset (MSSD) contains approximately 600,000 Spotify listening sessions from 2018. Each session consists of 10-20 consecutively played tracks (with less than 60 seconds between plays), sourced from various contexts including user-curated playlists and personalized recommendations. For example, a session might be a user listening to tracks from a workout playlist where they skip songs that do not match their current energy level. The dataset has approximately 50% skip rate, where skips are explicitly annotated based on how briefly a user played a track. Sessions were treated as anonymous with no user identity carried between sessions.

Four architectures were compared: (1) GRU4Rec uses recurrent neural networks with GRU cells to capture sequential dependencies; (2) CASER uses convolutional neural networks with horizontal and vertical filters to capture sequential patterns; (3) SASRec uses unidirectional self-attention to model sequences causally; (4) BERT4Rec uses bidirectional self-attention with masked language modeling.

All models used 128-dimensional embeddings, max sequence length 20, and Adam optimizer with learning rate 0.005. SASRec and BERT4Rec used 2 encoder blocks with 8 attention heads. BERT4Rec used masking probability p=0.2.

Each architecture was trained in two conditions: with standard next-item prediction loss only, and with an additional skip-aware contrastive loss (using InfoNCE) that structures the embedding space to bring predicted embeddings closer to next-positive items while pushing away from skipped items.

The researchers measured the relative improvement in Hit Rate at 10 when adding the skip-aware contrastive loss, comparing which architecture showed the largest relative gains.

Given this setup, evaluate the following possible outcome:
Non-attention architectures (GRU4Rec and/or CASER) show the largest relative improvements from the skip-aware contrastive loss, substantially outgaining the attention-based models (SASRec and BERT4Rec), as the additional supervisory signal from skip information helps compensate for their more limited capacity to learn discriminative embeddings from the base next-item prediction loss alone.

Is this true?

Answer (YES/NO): NO